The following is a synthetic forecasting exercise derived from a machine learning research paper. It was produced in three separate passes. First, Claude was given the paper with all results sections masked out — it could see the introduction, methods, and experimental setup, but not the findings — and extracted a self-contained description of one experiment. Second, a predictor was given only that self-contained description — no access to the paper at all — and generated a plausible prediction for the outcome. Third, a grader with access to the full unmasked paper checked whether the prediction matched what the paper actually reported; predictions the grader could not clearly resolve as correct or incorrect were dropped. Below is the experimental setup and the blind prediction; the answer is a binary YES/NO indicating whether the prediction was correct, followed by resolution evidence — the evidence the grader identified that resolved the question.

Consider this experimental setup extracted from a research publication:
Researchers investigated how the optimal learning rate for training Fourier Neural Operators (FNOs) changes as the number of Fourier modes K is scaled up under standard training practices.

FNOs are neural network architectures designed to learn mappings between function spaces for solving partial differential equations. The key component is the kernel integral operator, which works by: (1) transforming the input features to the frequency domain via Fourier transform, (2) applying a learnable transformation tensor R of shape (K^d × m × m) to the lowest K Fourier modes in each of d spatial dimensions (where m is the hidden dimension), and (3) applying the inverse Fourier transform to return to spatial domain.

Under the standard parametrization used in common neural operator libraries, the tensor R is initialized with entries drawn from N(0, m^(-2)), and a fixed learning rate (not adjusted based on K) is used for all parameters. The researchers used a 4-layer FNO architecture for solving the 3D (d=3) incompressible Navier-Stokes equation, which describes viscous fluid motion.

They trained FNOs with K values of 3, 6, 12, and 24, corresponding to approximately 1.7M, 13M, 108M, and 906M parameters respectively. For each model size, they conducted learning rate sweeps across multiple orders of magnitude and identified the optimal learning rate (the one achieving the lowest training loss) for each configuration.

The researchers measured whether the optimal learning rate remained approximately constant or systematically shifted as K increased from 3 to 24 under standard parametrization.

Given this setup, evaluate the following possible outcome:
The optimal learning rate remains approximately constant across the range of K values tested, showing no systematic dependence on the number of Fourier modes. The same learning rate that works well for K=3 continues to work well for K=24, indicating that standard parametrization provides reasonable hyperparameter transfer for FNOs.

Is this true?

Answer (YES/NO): NO